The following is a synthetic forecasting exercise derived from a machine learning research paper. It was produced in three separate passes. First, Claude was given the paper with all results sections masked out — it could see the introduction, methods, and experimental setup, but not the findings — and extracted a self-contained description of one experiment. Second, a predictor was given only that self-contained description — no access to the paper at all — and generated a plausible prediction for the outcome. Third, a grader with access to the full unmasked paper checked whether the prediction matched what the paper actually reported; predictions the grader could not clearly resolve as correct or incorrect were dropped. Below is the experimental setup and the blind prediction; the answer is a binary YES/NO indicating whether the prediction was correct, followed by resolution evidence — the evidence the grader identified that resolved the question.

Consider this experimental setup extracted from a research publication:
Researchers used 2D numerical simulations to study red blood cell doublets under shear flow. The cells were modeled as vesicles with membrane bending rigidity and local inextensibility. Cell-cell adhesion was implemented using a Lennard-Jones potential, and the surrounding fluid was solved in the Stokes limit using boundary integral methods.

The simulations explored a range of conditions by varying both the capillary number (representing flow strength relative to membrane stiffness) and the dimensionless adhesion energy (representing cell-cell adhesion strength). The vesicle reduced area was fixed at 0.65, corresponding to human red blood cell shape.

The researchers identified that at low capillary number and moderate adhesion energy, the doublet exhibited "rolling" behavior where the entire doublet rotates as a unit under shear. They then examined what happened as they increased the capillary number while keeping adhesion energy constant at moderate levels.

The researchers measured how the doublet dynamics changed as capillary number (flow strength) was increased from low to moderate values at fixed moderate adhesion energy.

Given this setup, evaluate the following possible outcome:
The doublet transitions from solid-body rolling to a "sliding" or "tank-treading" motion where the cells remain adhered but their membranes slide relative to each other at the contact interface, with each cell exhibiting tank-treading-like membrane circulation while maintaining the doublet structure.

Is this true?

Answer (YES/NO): YES